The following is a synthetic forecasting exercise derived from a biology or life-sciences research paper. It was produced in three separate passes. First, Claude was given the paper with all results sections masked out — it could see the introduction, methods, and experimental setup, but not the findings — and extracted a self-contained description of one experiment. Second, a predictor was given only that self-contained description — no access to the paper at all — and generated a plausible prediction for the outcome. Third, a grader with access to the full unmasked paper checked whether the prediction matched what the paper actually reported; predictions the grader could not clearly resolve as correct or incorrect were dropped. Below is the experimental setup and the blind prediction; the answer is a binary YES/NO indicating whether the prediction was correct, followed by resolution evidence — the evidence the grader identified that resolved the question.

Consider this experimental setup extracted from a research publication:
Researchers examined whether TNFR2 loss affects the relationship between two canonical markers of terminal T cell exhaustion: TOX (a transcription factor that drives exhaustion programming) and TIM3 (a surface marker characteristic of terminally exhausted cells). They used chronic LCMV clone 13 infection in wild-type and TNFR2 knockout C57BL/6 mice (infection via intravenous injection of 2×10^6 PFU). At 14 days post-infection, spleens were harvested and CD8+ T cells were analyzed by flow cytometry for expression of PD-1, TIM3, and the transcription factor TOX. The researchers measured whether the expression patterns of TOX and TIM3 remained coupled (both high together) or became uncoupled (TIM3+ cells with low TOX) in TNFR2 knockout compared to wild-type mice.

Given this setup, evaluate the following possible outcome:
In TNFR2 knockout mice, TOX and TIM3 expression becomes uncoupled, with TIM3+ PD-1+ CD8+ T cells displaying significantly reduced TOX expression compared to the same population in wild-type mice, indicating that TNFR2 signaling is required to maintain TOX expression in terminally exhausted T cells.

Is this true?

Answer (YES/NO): YES